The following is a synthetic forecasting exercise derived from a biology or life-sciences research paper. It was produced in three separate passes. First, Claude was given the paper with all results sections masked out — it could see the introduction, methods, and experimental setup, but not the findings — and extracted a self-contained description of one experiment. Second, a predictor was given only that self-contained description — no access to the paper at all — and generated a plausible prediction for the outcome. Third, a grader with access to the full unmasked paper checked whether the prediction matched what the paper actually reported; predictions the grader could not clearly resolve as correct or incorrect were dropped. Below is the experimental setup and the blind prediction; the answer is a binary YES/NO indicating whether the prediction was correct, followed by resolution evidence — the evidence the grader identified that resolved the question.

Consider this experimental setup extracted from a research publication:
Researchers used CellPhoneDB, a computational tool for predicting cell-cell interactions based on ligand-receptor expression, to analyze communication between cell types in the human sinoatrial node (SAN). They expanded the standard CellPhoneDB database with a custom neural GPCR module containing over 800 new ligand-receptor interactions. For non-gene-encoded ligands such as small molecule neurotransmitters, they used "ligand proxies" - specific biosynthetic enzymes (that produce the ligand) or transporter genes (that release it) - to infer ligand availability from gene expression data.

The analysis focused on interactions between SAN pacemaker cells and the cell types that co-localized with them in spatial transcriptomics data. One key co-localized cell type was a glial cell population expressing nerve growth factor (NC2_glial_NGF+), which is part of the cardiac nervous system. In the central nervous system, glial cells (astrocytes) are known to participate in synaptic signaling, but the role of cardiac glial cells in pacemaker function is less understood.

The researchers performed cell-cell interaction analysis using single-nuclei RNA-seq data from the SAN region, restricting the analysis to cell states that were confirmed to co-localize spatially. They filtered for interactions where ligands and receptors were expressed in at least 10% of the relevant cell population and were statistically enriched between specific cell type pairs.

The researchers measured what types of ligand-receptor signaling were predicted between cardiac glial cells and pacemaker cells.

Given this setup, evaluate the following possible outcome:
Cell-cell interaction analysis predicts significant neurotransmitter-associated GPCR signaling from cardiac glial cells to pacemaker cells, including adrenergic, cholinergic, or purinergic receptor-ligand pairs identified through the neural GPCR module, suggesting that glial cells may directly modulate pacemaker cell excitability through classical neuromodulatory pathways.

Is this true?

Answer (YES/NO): NO